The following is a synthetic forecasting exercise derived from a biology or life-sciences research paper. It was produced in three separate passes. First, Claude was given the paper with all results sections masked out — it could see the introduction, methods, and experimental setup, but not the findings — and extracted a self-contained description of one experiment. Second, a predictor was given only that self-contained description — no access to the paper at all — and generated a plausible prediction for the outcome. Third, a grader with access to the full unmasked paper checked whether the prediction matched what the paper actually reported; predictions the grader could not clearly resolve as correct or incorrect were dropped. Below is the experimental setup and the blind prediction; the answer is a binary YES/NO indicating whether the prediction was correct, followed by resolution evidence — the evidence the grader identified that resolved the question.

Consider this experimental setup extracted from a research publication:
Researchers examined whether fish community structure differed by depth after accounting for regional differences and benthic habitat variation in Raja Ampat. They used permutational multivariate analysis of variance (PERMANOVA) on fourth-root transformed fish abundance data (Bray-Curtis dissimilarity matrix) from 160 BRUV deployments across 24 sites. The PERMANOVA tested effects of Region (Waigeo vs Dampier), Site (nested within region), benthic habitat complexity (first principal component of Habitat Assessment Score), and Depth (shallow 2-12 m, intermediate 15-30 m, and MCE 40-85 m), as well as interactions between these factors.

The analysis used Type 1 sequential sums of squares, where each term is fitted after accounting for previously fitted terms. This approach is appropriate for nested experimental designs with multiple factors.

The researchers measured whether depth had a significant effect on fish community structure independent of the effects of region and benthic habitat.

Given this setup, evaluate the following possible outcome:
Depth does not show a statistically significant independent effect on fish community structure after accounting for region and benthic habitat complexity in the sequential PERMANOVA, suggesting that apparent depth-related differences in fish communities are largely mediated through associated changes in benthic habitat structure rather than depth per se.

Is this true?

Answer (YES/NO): NO